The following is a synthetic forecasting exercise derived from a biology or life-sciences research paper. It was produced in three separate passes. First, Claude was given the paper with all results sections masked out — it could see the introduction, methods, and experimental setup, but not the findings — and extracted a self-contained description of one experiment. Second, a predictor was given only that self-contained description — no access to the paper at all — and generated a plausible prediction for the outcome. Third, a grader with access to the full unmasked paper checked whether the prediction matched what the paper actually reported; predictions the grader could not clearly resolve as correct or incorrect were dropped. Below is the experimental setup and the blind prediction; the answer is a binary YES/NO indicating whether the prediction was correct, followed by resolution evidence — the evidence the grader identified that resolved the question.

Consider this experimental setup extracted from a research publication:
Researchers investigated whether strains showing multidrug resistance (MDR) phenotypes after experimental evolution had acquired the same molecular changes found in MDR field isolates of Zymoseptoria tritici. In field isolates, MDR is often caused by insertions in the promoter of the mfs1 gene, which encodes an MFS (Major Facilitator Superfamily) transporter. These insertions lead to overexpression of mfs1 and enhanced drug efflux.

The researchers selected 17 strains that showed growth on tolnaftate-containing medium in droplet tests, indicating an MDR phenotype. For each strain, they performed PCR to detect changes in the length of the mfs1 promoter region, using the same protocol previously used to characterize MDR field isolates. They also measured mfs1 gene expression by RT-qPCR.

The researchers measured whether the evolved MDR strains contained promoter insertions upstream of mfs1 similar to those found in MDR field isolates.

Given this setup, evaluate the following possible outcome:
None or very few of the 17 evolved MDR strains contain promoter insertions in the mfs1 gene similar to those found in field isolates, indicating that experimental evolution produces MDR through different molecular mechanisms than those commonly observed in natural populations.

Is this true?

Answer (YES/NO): YES